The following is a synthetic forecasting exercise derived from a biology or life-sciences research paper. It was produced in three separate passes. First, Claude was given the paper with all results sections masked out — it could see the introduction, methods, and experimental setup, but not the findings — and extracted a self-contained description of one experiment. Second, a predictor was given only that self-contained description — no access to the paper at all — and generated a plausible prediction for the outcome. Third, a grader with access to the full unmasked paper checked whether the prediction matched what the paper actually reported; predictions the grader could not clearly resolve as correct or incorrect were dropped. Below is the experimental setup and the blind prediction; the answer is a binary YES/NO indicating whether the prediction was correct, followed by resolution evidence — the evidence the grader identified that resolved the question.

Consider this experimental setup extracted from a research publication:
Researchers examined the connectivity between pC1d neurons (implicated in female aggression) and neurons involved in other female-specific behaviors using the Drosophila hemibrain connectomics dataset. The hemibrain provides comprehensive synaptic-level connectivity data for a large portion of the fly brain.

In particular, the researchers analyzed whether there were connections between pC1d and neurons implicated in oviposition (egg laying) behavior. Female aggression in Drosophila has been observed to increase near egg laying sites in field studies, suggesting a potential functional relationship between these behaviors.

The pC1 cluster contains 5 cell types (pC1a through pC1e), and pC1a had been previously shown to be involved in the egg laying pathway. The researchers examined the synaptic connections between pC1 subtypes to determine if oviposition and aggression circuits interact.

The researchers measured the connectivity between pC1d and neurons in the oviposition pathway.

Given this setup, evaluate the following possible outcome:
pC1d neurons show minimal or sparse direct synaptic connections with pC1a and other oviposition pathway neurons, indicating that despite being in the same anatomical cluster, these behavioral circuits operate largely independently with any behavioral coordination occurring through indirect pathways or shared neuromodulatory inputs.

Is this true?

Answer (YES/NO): NO